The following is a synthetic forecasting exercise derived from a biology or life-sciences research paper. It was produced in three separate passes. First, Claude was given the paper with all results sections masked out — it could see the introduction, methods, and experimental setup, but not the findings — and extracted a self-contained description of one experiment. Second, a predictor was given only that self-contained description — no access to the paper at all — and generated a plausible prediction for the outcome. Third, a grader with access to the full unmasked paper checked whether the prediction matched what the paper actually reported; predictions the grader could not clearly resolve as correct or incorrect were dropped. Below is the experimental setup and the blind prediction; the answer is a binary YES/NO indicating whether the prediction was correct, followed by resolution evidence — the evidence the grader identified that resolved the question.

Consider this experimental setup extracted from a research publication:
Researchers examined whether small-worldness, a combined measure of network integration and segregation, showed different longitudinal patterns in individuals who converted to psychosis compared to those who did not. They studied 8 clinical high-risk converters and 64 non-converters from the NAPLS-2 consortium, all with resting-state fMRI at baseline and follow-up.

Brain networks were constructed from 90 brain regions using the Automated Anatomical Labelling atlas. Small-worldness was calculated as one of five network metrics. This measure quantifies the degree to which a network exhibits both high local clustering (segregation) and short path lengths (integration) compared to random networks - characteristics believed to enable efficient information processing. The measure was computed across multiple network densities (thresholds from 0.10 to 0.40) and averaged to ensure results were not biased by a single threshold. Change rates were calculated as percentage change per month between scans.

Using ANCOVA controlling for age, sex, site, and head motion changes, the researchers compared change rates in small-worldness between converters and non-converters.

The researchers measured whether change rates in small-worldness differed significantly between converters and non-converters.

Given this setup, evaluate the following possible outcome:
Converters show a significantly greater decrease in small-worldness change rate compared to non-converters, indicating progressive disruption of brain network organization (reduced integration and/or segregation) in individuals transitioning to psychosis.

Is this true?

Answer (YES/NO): NO